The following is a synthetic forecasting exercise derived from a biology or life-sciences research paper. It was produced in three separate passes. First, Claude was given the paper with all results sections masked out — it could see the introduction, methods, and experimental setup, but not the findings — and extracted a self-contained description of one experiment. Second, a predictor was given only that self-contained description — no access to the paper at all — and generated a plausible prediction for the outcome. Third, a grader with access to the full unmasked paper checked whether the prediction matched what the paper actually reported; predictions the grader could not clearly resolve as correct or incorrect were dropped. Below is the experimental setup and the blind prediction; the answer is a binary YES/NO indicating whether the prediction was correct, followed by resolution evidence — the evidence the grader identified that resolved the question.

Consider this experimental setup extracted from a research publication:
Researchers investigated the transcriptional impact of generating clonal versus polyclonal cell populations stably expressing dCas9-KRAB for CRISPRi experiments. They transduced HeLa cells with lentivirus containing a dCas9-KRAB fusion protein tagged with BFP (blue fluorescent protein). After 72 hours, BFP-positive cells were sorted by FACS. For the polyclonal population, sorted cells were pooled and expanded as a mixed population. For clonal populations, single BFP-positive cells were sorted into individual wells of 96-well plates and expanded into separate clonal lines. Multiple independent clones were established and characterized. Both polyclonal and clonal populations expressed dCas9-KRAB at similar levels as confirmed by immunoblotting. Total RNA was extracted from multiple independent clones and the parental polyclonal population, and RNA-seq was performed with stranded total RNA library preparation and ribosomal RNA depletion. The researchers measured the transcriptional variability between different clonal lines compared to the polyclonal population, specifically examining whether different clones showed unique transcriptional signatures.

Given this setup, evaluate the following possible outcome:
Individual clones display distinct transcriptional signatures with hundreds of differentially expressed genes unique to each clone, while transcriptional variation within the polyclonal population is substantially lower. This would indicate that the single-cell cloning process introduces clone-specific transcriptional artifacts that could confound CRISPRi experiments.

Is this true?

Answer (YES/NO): YES